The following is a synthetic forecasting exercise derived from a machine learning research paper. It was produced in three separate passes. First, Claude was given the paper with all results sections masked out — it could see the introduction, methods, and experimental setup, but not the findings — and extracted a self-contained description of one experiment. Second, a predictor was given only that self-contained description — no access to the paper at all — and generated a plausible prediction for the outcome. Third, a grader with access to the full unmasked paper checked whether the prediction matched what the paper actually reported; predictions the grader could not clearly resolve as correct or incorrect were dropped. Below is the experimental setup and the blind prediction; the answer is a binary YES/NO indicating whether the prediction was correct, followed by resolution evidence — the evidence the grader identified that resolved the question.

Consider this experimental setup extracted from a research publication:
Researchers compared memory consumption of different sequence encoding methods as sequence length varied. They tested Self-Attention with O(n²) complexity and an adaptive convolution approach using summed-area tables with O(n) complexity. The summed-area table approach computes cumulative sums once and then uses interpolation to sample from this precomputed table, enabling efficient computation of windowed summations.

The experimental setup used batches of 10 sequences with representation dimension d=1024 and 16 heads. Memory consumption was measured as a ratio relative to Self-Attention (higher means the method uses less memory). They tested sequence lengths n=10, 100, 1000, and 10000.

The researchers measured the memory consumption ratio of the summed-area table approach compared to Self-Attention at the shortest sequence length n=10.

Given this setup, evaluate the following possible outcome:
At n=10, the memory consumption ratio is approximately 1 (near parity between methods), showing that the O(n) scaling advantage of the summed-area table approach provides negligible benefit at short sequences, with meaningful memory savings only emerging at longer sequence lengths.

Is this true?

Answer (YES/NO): YES